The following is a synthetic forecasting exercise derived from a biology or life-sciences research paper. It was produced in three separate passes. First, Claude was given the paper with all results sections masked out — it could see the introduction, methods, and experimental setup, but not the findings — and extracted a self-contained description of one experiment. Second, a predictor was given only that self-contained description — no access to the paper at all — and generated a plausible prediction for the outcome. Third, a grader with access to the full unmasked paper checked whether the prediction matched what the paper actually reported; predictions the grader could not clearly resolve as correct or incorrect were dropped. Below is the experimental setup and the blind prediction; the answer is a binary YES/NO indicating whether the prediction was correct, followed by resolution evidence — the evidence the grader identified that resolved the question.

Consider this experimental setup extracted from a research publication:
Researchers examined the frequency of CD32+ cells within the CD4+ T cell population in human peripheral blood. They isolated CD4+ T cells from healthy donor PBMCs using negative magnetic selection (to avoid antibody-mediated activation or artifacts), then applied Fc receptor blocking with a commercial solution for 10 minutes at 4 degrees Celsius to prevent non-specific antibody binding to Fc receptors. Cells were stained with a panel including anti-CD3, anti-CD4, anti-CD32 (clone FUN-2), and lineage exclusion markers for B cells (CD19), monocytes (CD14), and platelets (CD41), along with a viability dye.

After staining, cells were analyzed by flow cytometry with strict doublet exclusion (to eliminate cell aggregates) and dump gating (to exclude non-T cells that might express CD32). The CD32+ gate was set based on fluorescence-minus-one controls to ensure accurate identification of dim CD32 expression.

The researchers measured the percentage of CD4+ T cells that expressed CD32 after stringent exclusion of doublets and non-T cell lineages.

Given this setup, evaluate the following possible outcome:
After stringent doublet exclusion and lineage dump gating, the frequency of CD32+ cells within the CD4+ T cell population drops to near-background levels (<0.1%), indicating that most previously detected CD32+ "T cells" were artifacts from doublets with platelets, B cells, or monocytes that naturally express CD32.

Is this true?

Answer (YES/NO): NO